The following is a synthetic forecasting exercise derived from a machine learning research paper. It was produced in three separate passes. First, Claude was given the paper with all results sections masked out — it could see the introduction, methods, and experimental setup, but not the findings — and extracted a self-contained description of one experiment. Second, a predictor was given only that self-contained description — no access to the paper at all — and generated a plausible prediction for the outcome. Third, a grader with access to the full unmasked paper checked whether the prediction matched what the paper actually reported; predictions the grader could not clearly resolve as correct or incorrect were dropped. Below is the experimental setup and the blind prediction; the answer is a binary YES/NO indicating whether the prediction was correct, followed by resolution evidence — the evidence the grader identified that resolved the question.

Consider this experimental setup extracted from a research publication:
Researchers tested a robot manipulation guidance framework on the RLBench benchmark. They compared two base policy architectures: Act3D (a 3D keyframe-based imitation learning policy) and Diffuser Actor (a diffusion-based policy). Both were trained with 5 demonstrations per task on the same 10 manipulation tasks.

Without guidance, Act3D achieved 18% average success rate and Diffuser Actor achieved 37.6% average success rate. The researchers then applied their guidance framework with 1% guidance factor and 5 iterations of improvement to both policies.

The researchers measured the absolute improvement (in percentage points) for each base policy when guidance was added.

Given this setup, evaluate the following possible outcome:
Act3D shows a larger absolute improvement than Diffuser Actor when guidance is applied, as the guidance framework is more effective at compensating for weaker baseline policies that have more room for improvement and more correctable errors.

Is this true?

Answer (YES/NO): NO